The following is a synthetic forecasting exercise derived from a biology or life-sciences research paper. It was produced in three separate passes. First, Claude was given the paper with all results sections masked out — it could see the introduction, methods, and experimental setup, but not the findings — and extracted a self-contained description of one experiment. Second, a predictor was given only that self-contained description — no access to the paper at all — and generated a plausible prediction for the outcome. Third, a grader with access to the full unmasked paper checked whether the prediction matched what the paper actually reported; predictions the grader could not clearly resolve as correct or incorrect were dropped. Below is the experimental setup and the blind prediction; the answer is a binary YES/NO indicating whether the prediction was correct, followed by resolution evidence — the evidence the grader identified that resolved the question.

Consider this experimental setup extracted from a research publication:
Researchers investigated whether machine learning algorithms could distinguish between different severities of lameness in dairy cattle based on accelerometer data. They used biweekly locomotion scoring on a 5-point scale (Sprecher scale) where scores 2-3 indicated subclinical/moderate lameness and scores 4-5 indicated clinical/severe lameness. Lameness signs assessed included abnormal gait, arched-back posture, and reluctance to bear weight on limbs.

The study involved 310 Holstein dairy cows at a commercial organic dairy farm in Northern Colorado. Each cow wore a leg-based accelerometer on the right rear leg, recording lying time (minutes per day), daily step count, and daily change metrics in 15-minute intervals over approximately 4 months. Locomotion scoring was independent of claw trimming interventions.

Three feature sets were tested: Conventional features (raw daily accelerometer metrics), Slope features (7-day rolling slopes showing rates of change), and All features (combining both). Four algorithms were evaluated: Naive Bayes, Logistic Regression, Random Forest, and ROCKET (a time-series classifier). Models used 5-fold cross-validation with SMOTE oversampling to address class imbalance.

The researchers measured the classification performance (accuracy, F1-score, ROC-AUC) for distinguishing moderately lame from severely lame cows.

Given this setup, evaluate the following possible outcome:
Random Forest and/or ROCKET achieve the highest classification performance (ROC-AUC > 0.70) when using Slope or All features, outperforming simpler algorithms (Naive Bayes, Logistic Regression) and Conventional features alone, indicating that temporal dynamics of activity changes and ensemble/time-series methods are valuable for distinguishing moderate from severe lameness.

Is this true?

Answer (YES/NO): NO